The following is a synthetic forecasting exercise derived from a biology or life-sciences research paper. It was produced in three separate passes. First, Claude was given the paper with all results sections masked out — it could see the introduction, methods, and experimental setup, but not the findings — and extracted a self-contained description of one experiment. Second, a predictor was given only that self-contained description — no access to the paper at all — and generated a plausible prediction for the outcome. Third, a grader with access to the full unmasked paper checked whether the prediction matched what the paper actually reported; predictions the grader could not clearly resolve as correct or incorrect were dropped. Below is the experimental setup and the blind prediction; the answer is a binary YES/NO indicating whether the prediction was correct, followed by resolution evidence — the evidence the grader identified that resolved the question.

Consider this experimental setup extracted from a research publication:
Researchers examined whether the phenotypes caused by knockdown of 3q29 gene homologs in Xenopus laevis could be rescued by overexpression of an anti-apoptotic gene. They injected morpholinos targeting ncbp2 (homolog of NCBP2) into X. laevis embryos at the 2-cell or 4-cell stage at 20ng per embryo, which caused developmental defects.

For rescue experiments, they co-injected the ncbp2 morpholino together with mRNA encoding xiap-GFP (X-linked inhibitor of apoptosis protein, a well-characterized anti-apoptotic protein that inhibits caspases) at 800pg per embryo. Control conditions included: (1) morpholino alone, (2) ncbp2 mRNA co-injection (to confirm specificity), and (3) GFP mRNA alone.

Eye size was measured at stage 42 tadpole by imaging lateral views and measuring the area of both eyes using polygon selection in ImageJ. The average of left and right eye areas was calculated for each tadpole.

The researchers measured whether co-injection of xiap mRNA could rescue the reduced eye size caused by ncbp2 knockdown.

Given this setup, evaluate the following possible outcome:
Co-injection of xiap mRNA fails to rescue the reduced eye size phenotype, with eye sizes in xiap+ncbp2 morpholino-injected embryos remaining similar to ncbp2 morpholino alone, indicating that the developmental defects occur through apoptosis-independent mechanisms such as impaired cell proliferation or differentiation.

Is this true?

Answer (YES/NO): NO